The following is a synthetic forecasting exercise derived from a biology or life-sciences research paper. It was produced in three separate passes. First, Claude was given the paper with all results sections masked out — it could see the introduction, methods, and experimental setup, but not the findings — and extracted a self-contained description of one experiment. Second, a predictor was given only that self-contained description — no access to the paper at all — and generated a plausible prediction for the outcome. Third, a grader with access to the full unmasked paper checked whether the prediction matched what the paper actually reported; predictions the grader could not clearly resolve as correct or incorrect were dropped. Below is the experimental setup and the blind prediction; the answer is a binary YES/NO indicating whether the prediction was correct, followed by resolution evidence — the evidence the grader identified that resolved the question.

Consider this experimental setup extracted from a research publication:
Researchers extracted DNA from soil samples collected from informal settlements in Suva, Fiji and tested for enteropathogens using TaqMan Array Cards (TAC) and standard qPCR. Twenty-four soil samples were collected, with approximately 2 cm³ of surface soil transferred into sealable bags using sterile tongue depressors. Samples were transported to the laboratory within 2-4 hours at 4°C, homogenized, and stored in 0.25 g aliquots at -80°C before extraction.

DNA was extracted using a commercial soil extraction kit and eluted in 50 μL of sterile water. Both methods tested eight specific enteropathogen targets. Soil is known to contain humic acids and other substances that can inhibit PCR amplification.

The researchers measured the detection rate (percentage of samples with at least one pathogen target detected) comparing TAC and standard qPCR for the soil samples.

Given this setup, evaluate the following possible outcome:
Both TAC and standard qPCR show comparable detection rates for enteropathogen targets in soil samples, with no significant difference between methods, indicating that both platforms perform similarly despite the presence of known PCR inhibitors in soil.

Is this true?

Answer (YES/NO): NO